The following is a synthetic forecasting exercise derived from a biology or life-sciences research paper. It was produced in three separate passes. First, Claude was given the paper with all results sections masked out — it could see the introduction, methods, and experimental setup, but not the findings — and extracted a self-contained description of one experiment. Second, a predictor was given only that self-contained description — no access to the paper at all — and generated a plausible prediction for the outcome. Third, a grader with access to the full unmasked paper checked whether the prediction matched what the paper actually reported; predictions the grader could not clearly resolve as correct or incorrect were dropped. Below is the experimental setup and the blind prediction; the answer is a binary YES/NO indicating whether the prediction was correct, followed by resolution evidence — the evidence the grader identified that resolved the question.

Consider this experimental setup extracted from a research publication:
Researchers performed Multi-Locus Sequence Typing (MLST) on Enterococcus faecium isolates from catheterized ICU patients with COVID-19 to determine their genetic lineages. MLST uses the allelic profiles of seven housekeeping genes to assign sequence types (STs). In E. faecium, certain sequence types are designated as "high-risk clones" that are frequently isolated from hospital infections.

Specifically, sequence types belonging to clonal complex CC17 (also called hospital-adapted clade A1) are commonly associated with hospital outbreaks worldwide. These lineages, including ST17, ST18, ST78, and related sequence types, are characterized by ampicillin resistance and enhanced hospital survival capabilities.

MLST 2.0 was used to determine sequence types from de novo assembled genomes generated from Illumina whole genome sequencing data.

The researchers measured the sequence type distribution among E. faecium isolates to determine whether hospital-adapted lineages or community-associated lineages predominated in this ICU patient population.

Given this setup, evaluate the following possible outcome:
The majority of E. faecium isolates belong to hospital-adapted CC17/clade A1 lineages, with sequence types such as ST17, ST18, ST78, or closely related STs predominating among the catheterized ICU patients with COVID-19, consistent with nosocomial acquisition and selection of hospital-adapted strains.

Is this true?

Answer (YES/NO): YES